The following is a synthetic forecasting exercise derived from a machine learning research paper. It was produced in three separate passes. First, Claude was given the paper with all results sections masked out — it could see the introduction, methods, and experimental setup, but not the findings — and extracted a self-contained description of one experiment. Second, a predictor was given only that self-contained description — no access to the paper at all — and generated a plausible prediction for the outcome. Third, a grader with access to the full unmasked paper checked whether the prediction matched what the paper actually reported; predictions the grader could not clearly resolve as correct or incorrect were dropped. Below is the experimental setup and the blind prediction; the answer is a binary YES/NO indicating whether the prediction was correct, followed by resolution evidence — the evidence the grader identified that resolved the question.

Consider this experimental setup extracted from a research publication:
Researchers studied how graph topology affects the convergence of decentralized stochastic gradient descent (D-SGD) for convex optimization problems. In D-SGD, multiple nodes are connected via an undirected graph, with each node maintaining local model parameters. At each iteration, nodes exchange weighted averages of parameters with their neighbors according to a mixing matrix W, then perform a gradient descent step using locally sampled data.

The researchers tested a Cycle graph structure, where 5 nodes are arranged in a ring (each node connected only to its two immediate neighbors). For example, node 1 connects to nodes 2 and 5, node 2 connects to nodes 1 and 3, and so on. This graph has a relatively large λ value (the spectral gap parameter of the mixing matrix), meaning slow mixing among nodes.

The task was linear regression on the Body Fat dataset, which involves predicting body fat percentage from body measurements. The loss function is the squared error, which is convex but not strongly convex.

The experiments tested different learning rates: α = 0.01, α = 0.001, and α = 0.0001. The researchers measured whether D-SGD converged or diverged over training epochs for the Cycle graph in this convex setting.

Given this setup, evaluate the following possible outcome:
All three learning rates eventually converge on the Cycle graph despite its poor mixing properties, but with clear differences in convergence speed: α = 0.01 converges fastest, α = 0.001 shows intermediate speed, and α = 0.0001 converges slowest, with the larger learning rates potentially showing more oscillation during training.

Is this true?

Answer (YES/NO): NO